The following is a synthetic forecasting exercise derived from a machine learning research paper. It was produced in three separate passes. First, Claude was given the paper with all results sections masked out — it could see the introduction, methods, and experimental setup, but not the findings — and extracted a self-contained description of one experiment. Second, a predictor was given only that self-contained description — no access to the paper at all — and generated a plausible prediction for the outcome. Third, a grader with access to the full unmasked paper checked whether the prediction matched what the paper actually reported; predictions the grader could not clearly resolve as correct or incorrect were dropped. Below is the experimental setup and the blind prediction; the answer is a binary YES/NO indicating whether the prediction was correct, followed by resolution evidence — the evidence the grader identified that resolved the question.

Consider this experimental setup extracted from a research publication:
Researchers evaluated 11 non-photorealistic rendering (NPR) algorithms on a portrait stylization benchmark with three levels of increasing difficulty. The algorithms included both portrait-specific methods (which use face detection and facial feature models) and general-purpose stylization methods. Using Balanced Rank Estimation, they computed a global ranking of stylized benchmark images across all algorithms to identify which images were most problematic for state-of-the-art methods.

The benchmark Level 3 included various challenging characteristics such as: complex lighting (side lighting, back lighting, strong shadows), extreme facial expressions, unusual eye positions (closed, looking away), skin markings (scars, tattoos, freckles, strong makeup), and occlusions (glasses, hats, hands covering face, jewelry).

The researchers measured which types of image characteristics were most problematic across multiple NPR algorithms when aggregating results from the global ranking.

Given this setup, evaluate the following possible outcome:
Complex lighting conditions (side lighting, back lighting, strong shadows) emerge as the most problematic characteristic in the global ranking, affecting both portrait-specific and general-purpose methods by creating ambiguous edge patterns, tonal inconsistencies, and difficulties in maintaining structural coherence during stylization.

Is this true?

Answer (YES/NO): NO